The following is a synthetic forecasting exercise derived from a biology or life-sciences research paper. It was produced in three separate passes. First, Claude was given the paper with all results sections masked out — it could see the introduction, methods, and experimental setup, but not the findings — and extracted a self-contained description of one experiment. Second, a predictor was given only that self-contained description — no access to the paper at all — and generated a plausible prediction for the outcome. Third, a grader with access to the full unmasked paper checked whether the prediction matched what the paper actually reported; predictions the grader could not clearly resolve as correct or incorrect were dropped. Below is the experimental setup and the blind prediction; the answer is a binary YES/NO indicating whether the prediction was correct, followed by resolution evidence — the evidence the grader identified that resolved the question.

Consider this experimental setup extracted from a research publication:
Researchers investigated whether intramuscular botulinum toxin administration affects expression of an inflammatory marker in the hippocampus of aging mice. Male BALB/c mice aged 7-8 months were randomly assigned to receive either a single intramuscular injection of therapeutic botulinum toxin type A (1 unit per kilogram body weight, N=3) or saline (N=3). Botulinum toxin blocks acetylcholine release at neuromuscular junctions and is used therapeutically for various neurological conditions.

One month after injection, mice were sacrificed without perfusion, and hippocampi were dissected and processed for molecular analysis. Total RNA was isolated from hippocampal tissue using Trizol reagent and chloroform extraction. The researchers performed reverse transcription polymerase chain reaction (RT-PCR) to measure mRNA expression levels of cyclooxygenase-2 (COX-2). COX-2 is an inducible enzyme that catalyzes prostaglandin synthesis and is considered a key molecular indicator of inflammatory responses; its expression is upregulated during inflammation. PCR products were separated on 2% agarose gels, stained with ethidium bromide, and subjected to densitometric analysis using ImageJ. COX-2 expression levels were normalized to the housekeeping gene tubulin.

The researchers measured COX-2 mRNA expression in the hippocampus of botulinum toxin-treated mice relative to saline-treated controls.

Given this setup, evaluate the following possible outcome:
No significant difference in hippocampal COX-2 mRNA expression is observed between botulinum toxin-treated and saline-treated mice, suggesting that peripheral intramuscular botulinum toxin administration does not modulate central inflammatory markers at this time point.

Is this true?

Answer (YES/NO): NO